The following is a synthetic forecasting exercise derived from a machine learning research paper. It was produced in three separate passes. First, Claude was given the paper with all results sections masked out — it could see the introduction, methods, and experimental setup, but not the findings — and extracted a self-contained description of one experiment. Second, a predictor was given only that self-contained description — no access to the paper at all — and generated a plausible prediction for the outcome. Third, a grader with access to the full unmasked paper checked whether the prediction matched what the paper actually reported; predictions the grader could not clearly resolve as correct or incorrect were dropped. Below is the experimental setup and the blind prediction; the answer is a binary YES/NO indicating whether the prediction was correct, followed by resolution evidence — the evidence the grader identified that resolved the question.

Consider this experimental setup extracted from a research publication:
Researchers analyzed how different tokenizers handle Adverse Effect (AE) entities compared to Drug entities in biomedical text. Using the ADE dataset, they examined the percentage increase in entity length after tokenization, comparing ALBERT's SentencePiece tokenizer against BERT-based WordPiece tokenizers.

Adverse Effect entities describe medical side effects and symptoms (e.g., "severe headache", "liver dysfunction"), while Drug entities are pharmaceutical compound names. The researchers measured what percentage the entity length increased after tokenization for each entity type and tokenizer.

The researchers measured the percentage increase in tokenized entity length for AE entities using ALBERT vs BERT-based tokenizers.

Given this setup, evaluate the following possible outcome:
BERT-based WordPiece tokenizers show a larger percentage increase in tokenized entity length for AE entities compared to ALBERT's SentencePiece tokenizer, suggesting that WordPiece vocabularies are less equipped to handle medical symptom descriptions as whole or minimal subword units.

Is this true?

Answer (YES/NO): YES